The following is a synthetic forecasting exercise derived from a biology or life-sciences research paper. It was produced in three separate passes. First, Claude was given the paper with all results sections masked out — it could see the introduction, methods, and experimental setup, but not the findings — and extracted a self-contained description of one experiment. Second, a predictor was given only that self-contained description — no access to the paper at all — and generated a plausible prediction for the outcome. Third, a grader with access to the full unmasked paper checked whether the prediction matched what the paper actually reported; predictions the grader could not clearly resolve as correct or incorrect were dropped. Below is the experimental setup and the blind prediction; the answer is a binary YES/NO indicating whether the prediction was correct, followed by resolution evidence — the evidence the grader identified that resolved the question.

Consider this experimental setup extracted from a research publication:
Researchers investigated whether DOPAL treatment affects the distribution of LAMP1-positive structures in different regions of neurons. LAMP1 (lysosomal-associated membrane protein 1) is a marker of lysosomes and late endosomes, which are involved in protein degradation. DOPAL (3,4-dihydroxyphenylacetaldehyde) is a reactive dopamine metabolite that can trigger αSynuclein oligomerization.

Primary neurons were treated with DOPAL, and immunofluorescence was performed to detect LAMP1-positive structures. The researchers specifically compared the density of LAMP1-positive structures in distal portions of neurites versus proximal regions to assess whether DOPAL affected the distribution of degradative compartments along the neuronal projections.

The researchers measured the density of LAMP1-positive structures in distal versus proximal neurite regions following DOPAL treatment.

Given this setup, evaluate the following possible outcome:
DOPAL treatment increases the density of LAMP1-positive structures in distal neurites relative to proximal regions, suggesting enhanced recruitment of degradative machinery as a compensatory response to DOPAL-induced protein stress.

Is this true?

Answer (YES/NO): YES